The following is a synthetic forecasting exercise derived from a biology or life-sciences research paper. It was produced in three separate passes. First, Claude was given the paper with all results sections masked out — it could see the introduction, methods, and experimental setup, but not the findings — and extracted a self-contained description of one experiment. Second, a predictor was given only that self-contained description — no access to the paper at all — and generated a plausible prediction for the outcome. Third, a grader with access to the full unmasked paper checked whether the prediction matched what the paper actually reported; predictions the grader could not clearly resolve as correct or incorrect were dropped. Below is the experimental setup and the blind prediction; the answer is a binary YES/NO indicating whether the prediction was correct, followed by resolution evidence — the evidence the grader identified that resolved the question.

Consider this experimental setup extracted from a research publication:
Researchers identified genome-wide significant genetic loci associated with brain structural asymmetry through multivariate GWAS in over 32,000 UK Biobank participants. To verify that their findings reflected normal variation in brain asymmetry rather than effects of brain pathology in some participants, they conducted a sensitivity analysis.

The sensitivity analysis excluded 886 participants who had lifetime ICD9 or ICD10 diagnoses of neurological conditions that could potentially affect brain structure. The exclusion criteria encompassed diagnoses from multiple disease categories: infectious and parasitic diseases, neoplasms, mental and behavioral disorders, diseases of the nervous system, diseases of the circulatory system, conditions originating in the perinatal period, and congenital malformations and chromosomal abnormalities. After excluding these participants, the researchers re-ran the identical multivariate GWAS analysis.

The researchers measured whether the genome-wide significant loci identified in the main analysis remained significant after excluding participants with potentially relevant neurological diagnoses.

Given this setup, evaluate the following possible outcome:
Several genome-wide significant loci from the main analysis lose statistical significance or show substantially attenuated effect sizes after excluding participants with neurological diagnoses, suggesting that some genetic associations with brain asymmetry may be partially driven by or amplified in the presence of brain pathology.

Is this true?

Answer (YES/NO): NO